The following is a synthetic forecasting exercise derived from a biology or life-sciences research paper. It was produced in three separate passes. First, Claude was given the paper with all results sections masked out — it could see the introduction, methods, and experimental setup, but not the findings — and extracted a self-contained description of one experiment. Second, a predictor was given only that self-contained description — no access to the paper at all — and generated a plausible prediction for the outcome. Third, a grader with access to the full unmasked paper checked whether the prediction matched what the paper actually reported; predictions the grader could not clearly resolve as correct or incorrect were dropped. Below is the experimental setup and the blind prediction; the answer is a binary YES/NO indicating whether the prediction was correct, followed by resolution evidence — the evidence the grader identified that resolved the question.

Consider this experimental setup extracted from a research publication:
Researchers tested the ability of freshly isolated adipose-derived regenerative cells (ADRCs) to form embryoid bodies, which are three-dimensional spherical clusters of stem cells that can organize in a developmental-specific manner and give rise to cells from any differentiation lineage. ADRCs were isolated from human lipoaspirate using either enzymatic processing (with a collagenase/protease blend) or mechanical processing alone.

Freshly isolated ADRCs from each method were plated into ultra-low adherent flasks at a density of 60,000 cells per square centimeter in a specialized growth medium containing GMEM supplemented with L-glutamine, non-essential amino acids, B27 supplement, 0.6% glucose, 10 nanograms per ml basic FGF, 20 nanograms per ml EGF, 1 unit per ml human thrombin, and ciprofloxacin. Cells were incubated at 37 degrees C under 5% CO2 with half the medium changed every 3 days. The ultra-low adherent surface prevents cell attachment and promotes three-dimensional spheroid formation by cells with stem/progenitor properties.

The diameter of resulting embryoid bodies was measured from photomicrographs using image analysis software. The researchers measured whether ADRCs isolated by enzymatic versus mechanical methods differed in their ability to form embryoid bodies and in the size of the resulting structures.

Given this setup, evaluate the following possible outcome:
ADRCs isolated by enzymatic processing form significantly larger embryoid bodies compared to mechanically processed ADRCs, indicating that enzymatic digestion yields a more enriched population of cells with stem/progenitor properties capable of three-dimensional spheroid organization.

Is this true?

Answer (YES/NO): NO